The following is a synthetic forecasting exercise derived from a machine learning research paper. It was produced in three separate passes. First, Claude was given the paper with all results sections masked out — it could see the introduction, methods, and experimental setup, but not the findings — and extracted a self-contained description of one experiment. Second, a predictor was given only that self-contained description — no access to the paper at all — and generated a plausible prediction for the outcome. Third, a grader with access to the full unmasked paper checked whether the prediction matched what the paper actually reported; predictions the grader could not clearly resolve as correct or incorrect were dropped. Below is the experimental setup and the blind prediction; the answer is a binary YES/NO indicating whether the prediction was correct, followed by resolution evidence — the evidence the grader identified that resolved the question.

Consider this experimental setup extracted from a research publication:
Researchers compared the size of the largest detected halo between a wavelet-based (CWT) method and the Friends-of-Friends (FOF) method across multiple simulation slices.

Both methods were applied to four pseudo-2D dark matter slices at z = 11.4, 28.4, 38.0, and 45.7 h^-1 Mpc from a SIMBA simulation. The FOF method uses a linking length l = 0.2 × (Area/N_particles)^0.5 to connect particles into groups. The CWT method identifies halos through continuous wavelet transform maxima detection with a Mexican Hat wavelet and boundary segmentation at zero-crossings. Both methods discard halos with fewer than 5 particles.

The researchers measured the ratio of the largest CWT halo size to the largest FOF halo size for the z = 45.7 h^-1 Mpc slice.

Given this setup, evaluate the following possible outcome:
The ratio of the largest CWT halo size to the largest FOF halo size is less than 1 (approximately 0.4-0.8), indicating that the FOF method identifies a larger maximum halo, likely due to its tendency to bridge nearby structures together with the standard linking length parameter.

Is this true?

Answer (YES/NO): NO